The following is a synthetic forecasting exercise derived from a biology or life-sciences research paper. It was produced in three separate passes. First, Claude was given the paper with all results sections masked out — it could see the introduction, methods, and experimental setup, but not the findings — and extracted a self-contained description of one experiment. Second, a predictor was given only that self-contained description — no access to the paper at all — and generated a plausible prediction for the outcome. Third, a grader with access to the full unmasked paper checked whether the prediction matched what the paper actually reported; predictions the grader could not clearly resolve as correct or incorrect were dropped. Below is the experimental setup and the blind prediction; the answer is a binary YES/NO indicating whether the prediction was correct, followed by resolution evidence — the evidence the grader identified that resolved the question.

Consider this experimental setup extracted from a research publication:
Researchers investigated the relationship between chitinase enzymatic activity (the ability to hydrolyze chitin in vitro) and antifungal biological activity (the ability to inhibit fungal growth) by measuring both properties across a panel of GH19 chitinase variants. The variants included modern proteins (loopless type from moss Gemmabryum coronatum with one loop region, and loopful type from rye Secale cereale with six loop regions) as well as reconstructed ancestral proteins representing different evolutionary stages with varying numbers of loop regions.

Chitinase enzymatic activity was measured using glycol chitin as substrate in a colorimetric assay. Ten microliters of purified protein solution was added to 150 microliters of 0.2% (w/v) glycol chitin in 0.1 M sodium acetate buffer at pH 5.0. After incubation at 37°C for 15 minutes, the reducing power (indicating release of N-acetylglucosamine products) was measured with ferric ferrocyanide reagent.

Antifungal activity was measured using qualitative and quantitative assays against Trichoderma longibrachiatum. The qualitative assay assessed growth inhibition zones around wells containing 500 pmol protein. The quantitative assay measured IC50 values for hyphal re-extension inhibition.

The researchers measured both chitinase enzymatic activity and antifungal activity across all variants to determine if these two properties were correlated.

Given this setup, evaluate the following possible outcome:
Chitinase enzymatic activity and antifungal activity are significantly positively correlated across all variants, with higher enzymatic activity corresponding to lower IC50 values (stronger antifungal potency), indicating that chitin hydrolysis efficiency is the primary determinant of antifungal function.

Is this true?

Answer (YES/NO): NO